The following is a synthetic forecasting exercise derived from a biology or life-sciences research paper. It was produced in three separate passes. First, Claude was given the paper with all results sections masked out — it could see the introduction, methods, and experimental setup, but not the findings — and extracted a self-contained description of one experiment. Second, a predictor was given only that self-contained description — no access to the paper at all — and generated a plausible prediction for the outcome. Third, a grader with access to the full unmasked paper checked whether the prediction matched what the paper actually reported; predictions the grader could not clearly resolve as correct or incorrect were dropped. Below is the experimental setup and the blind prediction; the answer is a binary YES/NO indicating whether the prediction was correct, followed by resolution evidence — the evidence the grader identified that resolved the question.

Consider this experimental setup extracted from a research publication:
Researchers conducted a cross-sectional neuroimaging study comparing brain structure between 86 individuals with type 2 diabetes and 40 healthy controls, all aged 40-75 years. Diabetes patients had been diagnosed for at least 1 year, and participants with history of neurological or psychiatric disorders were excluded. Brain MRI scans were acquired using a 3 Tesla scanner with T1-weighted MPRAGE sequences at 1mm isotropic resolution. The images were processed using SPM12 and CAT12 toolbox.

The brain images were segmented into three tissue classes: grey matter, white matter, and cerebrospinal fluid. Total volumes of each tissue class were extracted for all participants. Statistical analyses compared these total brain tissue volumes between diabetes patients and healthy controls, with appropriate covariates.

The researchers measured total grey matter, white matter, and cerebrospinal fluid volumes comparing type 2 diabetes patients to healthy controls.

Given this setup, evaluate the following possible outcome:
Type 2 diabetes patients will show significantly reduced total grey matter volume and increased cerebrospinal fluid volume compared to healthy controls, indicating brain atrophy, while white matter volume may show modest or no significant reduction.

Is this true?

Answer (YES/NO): NO